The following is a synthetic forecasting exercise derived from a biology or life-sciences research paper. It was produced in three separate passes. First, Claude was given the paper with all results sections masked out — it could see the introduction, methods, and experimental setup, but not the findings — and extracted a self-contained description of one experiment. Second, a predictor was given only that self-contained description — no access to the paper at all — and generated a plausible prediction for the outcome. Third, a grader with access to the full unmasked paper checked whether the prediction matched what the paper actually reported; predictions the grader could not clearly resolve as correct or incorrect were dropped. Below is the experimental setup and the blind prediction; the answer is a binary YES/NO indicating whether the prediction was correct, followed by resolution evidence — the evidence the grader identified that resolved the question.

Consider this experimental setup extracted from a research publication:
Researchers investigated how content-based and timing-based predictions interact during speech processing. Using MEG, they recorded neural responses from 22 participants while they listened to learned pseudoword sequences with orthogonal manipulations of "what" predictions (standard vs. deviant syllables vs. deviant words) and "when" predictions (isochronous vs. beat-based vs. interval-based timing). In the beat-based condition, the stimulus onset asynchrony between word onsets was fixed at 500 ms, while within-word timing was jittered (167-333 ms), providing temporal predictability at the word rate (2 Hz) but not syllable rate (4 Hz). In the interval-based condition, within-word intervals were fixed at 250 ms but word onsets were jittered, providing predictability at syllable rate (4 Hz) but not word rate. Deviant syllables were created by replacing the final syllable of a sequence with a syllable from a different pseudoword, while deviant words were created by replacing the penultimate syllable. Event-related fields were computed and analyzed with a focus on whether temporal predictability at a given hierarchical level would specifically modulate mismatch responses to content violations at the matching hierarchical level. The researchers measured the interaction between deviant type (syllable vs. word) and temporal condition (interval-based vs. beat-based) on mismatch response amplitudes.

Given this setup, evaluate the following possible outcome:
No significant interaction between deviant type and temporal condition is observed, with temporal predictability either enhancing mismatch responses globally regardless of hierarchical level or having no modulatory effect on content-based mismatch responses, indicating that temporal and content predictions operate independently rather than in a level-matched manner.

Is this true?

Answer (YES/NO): NO